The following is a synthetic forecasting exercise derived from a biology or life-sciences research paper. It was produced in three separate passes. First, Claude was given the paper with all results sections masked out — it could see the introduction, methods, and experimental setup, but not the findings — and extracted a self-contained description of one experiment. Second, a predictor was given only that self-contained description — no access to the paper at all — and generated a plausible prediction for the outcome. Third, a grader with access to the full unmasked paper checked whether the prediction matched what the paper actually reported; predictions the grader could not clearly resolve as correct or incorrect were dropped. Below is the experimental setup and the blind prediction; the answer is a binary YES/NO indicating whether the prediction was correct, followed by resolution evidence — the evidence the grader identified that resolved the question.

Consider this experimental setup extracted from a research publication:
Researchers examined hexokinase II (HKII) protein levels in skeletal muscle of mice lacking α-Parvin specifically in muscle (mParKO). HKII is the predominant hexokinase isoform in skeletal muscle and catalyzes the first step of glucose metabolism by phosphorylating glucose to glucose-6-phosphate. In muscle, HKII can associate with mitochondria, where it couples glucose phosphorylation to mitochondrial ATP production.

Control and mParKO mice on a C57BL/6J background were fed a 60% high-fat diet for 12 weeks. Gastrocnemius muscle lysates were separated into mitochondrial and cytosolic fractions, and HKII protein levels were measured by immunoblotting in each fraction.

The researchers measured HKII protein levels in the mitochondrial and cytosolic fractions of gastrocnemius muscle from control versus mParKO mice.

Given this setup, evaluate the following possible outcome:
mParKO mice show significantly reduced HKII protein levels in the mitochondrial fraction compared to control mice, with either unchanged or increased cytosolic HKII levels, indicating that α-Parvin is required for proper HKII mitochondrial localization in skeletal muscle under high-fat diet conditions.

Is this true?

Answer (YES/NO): YES